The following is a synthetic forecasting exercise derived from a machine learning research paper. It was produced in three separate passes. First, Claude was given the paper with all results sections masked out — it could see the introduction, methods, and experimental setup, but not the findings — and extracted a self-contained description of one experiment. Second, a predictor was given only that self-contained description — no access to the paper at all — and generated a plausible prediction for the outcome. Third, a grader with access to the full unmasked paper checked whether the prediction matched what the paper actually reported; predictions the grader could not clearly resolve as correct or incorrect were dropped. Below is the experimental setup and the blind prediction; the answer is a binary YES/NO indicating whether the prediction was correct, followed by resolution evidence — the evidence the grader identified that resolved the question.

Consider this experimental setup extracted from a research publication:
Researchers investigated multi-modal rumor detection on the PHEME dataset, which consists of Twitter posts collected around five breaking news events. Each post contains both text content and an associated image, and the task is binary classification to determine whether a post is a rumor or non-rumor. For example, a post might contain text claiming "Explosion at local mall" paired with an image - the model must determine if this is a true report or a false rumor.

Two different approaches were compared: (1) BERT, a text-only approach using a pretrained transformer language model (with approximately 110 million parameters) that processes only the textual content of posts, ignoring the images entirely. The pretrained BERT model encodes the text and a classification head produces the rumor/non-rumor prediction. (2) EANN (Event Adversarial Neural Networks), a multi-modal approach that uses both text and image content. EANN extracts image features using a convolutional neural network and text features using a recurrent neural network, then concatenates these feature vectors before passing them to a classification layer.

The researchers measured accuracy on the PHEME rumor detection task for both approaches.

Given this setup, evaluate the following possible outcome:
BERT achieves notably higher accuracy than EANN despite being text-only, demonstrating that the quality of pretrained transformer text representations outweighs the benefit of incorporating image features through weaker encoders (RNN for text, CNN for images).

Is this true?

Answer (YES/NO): YES